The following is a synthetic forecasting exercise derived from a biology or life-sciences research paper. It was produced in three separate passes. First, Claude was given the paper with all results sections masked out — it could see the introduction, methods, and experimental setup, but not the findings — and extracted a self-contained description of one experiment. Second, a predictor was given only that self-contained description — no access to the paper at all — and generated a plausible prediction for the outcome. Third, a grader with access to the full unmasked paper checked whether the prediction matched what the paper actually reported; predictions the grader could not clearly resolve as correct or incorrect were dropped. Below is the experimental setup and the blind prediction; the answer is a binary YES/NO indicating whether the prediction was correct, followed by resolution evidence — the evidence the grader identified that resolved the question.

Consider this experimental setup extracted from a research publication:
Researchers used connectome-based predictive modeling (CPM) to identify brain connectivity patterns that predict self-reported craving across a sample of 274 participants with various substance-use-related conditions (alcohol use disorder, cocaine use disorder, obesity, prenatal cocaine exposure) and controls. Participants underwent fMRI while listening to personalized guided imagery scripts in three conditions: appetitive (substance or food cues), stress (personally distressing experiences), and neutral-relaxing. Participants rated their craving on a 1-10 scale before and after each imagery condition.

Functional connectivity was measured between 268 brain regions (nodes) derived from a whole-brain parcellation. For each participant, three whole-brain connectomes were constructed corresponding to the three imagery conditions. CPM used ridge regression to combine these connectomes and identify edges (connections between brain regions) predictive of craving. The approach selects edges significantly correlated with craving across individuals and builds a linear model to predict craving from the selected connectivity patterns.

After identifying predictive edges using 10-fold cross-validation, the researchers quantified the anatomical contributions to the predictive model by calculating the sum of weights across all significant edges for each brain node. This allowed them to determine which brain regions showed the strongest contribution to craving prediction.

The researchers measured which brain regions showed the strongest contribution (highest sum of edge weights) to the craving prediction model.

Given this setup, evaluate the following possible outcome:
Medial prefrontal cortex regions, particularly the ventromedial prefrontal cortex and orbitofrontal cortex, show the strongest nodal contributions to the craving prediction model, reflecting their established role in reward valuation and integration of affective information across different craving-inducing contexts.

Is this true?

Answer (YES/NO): NO